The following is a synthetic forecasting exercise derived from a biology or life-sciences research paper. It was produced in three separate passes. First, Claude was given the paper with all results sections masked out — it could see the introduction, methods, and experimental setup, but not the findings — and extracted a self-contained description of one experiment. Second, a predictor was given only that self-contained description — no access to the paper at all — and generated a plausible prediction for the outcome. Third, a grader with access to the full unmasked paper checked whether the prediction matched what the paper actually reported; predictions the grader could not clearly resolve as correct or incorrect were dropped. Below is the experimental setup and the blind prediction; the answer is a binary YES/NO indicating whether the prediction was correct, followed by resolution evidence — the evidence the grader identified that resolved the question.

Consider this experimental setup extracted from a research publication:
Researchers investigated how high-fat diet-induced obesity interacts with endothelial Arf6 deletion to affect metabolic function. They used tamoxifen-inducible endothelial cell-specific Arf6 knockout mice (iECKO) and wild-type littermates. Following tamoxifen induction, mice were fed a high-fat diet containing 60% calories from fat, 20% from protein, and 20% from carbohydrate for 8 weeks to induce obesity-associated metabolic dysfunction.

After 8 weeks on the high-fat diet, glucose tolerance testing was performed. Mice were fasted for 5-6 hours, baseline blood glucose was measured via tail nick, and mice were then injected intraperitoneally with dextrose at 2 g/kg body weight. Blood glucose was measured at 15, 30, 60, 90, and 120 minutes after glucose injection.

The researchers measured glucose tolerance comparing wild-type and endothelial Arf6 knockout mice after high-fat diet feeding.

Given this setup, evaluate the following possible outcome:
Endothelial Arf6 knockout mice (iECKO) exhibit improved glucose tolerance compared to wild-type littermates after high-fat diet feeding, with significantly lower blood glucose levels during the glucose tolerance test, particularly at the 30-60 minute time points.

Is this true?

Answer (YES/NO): NO